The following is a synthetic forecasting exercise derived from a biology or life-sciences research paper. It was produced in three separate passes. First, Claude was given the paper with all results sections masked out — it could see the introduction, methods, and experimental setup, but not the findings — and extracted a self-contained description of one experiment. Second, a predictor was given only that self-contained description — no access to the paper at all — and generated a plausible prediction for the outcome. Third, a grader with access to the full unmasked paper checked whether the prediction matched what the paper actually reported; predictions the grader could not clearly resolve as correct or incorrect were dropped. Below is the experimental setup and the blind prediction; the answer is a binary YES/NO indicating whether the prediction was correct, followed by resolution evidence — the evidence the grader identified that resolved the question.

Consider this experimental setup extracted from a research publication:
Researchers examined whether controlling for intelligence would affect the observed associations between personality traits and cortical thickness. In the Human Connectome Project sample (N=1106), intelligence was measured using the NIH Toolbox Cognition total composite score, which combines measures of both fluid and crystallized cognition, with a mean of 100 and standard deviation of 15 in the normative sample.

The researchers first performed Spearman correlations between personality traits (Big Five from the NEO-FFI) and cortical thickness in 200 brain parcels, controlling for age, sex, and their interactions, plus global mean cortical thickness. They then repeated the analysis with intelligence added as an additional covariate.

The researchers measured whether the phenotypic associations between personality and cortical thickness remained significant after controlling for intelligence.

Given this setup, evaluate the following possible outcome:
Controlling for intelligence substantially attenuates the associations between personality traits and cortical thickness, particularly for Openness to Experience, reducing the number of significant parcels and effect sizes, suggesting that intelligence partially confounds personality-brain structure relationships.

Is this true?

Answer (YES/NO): NO